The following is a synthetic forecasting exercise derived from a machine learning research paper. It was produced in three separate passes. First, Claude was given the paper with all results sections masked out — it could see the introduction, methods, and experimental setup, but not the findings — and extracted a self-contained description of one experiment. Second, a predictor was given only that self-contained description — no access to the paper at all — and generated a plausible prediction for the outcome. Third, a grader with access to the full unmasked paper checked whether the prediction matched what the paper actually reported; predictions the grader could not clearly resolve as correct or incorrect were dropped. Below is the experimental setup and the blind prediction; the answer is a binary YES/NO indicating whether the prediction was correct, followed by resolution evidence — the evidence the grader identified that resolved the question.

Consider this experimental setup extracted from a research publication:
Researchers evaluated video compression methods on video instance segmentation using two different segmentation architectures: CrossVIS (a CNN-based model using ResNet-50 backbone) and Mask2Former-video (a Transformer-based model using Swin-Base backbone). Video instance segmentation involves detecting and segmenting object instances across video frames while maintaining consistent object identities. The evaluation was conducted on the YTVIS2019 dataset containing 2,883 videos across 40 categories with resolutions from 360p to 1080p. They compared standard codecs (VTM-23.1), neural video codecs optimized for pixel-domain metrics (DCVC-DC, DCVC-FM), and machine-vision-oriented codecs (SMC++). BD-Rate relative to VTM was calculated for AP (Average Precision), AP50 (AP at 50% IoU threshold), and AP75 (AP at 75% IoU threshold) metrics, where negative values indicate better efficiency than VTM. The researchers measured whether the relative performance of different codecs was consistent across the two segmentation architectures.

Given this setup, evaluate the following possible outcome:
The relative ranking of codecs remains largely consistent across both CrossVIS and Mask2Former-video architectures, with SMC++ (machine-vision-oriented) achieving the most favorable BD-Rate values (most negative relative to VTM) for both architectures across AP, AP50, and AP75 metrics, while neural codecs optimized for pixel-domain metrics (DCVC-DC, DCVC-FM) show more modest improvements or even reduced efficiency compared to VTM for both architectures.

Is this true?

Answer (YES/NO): NO